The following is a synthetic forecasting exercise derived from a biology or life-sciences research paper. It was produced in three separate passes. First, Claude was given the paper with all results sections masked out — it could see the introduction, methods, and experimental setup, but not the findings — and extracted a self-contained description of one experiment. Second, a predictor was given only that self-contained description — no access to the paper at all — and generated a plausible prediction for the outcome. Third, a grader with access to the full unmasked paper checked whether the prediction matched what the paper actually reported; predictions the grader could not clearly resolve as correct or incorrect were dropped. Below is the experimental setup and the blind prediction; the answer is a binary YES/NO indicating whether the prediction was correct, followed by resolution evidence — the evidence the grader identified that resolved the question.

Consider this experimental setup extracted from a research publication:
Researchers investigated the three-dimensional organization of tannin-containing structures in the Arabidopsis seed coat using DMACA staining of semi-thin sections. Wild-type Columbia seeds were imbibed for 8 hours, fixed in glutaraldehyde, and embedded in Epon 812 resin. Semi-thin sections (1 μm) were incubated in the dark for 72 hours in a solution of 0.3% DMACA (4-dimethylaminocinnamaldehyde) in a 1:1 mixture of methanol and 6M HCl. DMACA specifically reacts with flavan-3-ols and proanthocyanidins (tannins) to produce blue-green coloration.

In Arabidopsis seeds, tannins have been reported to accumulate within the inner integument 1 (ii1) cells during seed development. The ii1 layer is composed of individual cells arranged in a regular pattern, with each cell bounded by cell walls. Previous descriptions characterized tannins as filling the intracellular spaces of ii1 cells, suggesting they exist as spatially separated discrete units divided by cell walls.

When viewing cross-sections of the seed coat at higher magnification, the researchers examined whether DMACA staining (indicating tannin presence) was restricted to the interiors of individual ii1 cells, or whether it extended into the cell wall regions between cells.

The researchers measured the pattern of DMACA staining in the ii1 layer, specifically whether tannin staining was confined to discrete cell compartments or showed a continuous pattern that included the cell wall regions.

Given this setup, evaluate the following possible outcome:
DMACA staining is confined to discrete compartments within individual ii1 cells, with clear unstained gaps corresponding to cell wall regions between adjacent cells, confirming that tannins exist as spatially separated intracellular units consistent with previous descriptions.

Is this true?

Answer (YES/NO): NO